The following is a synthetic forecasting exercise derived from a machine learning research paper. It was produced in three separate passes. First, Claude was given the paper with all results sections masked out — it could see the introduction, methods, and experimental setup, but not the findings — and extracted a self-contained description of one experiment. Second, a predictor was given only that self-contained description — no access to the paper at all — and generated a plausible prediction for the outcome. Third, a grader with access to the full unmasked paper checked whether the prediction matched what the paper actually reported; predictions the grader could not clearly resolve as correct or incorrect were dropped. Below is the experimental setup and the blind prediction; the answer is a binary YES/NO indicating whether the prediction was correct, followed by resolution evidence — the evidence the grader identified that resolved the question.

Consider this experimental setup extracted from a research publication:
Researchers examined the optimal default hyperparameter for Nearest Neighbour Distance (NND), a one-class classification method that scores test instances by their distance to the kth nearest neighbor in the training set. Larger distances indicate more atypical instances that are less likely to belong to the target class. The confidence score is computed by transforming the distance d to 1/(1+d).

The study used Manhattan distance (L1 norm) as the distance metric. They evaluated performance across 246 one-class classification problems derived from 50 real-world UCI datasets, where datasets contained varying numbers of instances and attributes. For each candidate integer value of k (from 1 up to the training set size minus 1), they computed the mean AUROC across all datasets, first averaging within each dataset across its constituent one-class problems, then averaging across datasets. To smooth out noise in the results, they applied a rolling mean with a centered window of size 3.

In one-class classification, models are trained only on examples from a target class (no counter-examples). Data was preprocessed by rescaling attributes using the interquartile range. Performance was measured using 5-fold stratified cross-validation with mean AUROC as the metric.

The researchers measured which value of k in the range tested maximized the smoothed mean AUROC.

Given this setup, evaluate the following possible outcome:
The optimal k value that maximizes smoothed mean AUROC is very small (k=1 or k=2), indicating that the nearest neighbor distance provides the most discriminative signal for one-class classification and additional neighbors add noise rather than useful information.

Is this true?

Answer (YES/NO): YES